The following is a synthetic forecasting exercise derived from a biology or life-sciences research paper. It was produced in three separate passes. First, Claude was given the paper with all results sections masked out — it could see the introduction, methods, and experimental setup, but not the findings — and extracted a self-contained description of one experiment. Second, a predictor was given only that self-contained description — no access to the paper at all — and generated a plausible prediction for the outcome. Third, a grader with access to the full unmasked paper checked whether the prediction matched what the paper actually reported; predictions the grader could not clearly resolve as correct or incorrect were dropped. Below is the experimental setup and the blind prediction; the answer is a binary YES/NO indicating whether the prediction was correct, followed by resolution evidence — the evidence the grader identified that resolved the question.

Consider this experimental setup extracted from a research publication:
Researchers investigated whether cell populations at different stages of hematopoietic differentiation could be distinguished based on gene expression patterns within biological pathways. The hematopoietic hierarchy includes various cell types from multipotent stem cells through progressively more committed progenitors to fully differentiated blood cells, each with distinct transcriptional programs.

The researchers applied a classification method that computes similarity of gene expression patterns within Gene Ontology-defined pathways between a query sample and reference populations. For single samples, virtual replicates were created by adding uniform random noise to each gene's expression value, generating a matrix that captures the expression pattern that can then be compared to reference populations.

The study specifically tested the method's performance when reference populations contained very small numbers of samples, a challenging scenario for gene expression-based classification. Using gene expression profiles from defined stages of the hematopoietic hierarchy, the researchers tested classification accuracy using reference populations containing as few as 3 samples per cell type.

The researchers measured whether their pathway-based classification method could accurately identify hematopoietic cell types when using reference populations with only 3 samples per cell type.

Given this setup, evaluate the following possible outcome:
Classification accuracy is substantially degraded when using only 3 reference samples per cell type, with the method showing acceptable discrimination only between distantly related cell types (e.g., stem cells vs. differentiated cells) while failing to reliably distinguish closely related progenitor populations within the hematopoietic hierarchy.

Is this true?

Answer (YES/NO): NO